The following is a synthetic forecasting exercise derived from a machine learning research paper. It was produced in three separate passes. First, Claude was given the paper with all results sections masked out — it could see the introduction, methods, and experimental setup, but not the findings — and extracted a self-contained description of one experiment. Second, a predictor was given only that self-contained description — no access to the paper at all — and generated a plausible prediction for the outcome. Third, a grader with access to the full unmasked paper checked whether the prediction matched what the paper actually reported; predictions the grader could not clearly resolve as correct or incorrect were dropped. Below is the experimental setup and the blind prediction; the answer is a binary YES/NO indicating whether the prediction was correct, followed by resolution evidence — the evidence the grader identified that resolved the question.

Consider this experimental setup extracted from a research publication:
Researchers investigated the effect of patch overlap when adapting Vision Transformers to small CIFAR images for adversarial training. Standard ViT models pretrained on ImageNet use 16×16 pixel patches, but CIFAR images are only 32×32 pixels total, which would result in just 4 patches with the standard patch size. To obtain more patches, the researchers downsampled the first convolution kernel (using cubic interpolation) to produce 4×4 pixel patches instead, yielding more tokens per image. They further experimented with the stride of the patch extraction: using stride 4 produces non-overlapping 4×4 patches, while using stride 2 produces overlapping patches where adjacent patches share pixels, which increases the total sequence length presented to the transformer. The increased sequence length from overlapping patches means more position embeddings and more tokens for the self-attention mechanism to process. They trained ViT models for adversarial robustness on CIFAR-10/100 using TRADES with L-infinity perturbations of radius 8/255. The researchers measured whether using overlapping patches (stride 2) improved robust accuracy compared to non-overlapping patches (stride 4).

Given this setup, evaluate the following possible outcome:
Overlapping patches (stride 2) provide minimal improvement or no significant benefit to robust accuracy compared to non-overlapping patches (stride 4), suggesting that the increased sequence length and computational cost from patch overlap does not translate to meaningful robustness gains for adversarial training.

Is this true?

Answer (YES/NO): NO